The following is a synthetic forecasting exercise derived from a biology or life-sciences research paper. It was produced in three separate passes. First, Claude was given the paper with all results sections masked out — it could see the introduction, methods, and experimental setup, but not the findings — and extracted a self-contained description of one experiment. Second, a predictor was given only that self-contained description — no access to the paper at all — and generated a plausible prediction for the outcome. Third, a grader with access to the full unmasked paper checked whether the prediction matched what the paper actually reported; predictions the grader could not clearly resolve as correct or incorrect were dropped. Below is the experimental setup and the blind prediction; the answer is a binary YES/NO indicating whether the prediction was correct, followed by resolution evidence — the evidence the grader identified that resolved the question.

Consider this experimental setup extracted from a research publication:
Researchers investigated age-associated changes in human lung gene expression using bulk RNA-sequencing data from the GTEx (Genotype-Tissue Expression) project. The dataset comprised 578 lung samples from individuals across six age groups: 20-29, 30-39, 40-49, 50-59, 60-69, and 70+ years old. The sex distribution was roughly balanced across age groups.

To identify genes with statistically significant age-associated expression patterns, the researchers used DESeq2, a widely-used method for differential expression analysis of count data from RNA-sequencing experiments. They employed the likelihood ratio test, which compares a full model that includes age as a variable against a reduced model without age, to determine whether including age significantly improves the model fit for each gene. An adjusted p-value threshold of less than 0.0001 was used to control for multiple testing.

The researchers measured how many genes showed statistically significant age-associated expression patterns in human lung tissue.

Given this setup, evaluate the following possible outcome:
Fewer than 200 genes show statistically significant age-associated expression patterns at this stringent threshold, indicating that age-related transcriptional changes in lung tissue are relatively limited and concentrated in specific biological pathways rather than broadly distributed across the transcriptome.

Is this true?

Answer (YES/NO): NO